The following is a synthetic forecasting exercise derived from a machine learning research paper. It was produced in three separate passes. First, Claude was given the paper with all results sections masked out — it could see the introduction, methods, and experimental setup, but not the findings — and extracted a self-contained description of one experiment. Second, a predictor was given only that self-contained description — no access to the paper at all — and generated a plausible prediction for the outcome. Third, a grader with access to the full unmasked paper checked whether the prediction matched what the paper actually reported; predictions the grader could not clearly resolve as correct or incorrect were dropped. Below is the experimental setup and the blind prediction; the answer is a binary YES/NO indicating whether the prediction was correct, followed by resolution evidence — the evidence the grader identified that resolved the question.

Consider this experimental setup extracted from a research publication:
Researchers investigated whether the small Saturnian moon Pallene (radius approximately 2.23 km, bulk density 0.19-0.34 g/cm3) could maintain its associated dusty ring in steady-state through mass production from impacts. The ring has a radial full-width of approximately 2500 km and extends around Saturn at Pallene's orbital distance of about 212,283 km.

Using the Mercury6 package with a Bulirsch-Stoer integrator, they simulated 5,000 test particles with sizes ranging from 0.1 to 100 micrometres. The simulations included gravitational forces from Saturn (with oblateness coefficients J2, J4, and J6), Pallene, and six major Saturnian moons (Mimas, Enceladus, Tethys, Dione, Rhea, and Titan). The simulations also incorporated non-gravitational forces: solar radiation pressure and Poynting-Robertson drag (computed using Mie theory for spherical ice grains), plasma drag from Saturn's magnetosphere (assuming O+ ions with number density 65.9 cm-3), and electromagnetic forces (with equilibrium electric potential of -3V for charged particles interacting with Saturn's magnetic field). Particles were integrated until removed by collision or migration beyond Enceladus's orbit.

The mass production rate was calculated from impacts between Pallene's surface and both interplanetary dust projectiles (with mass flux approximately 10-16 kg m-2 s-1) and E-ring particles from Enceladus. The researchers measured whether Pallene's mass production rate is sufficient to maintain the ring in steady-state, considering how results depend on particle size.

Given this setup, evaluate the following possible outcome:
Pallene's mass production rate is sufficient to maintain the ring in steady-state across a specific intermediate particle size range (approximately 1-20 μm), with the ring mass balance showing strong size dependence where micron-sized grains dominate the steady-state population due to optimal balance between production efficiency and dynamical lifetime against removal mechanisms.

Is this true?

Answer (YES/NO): NO